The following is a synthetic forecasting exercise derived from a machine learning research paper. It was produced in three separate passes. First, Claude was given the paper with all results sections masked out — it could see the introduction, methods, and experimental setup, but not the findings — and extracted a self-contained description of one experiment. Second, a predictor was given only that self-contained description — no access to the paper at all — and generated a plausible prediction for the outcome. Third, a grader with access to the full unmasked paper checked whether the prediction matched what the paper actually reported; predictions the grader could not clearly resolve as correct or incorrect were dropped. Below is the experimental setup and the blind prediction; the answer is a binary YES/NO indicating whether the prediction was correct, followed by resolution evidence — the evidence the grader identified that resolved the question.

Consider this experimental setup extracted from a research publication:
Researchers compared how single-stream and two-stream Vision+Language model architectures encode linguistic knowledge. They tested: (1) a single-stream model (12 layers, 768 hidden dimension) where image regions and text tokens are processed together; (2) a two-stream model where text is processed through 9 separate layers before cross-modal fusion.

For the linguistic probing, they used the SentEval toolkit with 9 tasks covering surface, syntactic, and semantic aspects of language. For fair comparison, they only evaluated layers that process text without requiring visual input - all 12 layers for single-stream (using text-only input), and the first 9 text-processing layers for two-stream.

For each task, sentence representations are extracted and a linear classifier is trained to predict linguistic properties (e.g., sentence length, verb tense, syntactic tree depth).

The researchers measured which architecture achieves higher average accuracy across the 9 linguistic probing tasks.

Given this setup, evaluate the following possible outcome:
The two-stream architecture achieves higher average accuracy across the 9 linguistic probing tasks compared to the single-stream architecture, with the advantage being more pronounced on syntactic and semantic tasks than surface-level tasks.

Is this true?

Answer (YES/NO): NO